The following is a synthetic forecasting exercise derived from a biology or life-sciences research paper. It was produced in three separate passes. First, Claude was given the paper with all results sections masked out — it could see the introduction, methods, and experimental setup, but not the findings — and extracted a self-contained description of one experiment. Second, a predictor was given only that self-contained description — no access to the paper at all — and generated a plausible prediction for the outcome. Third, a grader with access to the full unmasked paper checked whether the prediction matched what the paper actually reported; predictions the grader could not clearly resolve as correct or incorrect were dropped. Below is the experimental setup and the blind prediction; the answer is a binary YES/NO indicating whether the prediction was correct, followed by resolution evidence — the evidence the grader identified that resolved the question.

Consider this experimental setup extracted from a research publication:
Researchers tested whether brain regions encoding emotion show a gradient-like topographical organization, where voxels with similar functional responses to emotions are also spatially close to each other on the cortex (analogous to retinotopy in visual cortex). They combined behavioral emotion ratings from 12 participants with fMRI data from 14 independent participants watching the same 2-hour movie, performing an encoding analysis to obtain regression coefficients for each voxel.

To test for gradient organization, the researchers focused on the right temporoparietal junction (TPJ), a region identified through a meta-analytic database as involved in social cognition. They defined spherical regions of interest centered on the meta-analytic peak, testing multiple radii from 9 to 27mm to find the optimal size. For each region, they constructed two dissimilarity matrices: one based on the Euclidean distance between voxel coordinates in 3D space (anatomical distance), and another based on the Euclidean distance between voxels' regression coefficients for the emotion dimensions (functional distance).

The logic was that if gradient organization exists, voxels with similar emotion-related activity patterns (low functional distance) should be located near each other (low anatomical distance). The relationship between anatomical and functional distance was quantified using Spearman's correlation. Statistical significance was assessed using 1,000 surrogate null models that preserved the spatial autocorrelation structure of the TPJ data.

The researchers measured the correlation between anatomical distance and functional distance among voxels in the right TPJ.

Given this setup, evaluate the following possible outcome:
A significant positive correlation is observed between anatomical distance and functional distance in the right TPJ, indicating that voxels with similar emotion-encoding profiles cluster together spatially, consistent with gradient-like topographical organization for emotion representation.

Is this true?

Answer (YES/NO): YES